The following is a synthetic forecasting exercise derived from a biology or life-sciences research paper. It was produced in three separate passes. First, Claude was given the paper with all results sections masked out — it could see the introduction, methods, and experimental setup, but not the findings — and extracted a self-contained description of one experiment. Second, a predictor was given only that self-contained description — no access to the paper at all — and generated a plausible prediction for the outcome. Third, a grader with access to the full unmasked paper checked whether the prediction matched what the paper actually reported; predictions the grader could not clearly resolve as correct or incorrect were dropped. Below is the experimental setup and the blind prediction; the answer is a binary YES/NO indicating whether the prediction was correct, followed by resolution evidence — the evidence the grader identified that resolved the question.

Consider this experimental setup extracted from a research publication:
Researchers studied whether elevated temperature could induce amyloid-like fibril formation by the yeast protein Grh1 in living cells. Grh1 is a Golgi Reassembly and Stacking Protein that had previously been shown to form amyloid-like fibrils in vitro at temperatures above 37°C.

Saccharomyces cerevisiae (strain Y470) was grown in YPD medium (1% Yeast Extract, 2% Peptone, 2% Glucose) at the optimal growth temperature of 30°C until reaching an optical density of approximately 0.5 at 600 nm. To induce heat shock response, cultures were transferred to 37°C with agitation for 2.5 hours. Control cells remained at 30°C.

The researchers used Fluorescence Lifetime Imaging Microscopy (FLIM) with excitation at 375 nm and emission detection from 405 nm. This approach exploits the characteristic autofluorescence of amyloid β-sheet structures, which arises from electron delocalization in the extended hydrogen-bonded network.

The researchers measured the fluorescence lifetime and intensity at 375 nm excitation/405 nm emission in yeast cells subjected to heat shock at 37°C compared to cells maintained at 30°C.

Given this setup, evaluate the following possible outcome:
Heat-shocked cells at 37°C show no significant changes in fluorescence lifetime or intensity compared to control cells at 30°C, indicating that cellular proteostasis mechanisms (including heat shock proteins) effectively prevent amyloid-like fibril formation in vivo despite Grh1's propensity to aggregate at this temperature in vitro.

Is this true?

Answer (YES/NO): NO